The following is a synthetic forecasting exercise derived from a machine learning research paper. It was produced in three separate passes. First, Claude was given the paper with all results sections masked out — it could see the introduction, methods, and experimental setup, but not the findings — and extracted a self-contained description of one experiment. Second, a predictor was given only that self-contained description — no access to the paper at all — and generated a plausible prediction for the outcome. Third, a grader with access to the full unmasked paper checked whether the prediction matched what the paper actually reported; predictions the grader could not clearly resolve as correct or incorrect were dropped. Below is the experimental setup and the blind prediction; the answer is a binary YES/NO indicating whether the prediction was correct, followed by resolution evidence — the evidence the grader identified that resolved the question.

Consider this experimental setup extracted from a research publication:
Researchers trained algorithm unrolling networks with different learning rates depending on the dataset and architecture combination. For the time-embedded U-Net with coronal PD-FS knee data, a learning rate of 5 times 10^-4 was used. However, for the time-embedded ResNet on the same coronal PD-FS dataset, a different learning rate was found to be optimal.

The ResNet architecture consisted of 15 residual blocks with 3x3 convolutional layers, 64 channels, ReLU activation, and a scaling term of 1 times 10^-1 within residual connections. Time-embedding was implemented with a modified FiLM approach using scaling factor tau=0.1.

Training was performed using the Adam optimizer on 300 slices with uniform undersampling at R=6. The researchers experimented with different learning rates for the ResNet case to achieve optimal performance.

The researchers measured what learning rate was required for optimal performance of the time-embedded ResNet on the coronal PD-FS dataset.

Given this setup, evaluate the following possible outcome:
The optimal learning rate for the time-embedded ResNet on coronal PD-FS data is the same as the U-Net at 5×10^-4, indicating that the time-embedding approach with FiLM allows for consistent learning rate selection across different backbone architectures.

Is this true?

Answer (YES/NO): NO